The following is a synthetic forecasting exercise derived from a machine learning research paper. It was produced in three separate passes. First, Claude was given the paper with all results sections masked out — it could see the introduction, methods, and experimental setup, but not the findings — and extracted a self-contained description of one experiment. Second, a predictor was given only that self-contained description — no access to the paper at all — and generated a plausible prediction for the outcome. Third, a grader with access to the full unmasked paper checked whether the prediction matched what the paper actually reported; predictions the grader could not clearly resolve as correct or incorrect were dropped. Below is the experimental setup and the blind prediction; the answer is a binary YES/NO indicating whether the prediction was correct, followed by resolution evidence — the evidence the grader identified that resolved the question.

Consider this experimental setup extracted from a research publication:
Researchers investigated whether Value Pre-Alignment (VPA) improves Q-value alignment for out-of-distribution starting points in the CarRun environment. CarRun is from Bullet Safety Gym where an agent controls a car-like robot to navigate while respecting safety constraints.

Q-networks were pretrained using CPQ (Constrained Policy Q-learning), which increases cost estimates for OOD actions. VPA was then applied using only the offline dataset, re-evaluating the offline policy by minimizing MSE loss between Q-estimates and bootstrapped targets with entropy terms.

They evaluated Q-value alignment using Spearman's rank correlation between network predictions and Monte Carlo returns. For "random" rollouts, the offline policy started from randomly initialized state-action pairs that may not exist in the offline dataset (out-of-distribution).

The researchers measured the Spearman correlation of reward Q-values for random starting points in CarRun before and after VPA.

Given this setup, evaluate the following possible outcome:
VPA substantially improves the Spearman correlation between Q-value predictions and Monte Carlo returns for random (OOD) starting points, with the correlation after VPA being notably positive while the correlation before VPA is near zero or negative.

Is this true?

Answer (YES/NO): NO